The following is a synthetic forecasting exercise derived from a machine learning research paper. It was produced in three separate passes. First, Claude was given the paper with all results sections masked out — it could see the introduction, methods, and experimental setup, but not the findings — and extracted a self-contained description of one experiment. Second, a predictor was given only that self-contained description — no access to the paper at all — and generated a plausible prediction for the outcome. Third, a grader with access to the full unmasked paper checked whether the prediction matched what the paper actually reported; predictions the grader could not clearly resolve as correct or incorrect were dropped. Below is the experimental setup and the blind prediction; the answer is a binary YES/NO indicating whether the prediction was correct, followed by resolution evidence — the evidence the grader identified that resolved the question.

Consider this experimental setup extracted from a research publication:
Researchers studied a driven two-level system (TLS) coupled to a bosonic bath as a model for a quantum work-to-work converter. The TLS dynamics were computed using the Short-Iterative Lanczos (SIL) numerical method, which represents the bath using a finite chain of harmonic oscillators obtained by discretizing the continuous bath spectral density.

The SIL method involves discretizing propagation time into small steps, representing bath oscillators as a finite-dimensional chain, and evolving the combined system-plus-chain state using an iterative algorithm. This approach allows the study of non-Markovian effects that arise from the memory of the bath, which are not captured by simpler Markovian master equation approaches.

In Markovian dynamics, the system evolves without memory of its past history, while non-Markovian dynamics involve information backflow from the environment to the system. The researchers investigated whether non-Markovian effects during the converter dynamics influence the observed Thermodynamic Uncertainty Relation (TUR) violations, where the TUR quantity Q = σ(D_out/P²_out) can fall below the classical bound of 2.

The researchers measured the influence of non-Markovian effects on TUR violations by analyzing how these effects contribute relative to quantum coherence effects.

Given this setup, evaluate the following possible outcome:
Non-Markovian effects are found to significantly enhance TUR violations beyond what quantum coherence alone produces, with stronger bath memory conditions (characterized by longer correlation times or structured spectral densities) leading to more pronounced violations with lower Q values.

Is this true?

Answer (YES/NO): NO